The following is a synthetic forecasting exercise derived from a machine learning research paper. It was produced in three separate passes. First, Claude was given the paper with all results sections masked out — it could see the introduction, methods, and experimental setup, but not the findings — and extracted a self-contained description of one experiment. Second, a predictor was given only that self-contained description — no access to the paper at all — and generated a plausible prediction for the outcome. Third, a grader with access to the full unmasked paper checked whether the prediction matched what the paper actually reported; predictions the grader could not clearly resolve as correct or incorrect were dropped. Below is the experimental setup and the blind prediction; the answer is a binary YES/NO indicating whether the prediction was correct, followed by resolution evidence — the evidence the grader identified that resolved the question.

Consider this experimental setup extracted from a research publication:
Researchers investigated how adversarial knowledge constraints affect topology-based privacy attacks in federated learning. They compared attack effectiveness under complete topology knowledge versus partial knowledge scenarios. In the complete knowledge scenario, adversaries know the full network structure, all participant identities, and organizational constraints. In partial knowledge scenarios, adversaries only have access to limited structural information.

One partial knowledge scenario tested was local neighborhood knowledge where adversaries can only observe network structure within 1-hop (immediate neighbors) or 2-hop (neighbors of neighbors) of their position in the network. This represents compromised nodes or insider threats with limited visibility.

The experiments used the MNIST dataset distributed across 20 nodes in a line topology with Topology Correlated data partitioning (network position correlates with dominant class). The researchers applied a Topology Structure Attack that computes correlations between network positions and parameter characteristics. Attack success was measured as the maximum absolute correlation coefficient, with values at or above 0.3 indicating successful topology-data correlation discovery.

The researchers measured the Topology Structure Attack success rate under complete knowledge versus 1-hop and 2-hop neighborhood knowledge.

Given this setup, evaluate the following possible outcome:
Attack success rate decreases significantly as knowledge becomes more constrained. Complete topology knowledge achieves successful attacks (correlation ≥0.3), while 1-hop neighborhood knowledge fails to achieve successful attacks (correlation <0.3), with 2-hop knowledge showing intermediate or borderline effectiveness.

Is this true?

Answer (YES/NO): NO